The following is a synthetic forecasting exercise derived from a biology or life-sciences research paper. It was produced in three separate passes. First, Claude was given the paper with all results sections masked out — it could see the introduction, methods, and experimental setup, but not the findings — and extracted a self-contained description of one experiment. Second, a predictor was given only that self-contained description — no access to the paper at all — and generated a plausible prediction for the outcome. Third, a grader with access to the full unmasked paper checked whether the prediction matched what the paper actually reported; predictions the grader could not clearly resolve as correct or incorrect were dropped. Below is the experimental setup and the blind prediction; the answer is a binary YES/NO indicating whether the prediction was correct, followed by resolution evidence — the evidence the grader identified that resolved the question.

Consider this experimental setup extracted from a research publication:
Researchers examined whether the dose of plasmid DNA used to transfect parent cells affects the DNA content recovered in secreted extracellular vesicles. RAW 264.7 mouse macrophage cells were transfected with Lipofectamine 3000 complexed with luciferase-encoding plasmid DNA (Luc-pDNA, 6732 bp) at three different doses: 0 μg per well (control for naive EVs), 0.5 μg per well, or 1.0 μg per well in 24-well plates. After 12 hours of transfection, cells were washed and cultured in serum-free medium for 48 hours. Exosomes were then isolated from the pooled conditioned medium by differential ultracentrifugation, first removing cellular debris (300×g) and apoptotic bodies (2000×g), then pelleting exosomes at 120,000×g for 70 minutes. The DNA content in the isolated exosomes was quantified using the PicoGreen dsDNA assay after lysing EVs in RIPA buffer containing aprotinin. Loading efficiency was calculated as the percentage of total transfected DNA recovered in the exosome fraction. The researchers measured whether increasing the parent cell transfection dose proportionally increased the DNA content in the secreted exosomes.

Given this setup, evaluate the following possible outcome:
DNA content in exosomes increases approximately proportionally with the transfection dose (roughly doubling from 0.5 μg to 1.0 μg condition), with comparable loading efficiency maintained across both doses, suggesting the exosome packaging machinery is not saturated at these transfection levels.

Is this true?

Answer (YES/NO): NO